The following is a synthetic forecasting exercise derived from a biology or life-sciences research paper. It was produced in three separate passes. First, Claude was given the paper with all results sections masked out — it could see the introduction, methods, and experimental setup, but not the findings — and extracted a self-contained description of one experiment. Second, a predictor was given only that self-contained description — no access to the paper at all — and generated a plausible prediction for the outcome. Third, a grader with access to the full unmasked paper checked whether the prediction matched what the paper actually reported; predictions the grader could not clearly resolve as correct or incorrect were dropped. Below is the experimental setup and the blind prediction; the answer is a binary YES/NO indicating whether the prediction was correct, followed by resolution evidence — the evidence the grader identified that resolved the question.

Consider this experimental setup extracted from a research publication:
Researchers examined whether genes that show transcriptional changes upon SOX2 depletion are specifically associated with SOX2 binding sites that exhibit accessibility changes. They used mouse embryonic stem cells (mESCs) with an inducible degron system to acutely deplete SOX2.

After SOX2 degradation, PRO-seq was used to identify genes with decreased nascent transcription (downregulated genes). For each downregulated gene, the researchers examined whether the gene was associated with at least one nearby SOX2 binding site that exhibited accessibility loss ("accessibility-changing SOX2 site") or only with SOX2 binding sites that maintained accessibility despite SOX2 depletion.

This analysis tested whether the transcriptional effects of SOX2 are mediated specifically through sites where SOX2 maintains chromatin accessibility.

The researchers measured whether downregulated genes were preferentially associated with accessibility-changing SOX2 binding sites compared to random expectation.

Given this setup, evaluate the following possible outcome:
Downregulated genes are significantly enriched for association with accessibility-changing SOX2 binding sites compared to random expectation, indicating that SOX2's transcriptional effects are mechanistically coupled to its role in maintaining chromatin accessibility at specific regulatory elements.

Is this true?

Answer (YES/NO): YES